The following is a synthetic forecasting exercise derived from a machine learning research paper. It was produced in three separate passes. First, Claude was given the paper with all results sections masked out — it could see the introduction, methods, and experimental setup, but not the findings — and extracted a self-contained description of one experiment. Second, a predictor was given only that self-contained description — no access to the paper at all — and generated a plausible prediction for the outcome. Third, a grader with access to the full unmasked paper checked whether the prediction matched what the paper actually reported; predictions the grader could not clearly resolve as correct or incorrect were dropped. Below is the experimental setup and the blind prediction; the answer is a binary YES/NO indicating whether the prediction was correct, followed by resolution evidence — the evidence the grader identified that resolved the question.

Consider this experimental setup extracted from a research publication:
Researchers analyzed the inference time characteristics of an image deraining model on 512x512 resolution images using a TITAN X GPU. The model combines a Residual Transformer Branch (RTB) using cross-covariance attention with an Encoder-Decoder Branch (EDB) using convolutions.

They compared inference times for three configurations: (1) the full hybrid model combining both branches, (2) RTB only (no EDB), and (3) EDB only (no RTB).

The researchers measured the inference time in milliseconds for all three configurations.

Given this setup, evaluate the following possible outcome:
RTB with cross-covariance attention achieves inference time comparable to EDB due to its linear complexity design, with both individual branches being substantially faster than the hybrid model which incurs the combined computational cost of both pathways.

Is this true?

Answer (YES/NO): NO